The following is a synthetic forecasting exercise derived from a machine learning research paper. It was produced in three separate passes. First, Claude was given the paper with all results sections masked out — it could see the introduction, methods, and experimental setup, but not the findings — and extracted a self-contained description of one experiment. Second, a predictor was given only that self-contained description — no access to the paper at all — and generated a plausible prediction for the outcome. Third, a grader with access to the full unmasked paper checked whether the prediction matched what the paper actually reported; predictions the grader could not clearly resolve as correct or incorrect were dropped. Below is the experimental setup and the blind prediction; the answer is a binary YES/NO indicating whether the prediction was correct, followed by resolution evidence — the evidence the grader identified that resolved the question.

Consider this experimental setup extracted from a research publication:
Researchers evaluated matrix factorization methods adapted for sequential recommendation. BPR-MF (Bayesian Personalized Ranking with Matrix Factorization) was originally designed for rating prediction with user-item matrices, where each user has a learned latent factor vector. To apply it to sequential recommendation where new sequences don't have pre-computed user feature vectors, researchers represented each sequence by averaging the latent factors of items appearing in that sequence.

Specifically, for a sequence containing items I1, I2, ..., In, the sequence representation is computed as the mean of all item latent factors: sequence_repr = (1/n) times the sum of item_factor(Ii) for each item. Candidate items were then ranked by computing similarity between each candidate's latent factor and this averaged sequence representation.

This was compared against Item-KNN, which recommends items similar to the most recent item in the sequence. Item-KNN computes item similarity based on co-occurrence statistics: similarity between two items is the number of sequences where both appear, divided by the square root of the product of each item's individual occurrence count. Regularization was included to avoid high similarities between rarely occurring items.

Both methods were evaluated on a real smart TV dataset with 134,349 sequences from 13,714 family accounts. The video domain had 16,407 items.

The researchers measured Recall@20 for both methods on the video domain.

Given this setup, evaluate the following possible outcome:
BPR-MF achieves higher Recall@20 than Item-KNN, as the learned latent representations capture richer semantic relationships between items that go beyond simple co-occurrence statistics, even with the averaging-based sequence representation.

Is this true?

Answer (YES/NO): NO